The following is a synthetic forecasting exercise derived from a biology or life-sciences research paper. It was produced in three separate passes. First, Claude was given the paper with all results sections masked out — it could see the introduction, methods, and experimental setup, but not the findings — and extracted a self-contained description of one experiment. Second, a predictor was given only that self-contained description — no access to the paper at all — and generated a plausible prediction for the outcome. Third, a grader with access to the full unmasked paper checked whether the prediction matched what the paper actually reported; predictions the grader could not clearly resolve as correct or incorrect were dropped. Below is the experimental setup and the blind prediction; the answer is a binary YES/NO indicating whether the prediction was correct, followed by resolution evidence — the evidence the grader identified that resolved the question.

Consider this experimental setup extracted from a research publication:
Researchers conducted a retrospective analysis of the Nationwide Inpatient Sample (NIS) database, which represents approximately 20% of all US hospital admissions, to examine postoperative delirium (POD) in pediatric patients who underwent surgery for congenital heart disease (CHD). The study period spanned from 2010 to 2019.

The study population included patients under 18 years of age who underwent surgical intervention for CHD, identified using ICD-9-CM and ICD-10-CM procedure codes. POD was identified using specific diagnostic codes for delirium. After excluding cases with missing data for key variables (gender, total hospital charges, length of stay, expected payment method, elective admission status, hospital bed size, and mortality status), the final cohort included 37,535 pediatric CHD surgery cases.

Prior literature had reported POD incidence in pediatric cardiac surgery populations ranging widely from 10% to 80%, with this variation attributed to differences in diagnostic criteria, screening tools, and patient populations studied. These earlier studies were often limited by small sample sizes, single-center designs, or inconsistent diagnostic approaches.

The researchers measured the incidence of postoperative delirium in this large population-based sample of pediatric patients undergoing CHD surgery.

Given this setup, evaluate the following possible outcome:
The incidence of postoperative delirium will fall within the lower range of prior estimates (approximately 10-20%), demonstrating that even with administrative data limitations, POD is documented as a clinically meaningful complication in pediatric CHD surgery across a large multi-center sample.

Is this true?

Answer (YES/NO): NO